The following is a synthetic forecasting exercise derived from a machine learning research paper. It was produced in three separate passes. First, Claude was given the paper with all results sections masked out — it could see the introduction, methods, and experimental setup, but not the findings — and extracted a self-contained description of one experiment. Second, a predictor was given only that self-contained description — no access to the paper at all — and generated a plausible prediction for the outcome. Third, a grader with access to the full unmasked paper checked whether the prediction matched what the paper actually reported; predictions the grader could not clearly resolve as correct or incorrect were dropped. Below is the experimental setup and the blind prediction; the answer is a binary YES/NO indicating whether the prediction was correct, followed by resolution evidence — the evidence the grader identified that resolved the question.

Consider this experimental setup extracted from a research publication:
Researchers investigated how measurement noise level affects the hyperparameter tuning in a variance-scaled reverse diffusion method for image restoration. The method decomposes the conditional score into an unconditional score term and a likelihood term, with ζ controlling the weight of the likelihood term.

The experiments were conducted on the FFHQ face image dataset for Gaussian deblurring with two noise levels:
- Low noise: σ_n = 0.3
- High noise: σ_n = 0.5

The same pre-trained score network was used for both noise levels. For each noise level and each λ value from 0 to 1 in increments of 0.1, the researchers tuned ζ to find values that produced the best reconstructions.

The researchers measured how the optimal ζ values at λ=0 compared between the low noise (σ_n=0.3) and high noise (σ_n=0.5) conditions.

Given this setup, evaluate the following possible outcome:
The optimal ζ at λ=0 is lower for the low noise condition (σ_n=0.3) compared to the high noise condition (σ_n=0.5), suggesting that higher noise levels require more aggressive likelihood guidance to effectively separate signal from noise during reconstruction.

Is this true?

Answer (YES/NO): NO